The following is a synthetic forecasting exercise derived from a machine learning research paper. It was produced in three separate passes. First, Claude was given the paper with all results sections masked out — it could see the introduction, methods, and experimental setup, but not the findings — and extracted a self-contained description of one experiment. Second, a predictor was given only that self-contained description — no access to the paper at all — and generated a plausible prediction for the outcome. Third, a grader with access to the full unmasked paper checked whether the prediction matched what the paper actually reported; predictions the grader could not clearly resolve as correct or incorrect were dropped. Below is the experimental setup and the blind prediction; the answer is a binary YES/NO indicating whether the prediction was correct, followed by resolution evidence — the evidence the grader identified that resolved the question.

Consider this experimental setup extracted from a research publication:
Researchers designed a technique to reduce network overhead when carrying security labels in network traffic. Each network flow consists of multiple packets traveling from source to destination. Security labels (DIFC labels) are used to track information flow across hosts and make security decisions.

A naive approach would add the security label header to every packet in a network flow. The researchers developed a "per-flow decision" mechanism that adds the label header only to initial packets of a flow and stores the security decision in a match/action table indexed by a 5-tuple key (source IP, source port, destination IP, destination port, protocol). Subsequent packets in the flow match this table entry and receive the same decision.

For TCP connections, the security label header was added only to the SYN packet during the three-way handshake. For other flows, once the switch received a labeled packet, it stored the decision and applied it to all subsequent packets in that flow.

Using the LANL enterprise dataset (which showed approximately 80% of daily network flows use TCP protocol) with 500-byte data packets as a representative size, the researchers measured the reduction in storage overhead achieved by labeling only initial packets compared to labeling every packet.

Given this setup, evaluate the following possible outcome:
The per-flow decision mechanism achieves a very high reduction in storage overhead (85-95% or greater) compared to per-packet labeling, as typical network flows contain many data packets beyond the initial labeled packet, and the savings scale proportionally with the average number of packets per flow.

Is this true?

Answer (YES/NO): NO